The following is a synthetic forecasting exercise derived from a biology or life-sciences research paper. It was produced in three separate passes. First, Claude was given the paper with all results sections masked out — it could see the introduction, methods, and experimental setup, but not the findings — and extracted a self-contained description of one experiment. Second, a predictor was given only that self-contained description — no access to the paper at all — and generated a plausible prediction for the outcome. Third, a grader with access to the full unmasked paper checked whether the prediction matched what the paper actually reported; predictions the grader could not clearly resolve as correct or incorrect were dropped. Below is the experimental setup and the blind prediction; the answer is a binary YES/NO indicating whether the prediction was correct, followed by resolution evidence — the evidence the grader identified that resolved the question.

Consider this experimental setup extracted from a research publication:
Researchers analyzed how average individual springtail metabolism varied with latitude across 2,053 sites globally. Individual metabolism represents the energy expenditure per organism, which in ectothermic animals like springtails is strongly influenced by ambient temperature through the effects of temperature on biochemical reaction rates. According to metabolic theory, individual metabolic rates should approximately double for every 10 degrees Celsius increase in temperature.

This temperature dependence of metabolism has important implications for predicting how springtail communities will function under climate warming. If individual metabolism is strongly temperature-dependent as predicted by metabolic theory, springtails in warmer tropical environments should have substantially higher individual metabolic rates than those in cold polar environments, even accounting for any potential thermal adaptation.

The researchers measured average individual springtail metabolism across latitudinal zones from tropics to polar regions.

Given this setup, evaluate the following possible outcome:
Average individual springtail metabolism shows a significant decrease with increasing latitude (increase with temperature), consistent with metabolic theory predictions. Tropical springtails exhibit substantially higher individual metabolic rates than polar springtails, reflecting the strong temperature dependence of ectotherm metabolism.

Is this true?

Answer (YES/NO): YES